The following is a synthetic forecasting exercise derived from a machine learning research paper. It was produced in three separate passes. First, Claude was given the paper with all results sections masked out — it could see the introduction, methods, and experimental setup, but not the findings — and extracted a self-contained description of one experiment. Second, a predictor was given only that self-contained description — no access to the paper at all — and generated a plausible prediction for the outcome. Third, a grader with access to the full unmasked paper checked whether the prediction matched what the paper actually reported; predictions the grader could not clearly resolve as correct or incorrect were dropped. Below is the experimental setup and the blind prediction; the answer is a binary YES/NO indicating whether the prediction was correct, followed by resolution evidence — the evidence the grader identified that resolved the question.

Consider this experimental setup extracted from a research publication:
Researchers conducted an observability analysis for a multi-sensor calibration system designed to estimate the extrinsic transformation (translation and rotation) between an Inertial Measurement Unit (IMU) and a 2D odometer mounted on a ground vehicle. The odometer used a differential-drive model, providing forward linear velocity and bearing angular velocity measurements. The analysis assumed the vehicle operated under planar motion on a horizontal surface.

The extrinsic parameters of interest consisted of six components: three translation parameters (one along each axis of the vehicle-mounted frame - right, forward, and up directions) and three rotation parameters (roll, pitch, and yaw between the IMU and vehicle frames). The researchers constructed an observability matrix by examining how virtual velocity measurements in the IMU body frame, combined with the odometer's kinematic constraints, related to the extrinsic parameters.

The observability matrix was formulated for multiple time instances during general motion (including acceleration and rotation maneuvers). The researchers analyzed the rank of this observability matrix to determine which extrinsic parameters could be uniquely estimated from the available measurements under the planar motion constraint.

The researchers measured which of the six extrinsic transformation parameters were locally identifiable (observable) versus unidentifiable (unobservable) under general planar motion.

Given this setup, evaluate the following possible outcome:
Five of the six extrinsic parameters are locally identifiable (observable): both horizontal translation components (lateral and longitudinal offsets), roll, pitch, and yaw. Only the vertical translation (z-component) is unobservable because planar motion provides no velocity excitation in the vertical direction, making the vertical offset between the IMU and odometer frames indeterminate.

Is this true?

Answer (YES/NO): YES